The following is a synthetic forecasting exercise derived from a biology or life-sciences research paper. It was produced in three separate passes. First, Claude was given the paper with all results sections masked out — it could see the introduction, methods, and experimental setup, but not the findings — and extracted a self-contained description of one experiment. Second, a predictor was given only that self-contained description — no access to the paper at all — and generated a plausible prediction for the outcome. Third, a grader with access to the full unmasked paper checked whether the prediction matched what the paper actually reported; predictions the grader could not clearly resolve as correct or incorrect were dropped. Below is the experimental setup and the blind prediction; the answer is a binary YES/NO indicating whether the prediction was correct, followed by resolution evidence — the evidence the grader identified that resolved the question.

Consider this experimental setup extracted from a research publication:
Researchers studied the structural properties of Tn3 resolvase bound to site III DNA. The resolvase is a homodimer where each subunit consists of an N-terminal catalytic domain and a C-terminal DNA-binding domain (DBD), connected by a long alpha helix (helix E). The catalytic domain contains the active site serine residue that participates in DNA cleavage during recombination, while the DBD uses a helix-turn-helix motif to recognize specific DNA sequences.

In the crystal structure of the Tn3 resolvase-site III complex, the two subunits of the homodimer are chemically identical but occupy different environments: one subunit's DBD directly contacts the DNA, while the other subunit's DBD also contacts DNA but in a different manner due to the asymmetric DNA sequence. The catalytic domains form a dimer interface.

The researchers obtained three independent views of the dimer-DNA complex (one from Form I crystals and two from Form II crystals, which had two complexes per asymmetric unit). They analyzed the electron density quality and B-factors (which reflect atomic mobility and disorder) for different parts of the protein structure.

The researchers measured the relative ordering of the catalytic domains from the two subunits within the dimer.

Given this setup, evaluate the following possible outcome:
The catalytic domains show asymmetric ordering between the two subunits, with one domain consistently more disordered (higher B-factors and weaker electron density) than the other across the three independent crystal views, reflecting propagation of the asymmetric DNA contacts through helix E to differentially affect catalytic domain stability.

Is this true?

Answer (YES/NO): YES